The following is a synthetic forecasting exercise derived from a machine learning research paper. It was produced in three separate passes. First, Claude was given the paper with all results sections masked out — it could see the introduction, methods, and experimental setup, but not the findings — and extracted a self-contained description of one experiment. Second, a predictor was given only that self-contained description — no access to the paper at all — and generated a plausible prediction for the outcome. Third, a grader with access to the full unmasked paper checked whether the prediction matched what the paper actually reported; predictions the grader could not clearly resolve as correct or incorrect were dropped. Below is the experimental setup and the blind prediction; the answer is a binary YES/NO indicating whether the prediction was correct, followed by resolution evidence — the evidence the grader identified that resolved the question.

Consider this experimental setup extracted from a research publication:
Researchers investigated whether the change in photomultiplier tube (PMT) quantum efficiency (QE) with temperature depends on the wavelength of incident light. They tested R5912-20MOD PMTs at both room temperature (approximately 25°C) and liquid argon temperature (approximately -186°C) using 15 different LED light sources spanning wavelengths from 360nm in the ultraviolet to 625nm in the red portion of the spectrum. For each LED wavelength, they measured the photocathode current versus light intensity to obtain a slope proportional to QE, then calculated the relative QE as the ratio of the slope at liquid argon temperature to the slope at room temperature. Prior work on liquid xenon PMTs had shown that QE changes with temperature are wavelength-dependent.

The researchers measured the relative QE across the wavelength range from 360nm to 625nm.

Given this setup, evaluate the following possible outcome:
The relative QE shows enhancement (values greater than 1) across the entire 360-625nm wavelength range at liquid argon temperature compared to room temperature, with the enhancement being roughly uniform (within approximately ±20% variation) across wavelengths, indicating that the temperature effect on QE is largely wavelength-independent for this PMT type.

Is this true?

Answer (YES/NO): NO